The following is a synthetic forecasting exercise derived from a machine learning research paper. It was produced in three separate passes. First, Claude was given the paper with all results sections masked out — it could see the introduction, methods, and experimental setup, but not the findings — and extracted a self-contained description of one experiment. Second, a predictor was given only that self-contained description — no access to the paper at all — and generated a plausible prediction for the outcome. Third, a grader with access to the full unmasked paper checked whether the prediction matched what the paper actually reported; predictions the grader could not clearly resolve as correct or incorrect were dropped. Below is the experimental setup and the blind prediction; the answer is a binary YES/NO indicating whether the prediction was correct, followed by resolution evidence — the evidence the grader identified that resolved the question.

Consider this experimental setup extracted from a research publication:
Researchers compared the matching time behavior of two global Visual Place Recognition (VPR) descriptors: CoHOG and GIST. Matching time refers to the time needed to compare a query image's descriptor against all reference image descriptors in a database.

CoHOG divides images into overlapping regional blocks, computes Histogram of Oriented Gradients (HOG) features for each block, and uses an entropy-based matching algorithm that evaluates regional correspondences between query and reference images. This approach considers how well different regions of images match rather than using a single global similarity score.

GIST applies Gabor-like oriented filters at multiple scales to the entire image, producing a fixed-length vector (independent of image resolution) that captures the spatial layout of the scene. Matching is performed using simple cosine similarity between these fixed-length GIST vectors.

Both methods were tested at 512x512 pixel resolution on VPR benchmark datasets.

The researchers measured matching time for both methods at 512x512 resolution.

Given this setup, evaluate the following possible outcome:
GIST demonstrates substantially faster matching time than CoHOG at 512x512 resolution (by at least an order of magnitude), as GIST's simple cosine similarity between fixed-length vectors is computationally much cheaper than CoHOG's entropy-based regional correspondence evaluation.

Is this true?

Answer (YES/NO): YES